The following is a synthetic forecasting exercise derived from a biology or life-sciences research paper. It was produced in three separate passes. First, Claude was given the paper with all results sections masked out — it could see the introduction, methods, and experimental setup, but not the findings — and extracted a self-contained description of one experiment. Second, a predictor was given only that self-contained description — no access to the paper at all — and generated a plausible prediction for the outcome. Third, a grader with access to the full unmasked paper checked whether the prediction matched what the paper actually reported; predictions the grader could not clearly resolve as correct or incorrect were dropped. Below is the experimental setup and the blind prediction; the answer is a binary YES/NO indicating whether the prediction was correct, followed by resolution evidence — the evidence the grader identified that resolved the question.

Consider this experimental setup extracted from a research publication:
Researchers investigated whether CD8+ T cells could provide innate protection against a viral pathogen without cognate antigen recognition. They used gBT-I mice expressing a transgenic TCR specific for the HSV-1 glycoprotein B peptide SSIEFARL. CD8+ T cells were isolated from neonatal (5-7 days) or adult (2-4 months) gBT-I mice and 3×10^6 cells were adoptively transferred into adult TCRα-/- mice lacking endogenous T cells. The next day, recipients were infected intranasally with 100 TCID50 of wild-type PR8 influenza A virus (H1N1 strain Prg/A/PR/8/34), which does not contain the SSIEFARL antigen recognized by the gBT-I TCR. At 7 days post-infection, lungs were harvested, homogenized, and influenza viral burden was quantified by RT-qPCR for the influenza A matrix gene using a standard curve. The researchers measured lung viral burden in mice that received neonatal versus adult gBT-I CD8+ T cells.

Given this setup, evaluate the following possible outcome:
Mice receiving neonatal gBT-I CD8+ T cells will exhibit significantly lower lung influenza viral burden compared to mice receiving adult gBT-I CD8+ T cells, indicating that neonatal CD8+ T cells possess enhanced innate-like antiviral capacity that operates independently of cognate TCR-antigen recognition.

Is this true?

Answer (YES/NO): YES